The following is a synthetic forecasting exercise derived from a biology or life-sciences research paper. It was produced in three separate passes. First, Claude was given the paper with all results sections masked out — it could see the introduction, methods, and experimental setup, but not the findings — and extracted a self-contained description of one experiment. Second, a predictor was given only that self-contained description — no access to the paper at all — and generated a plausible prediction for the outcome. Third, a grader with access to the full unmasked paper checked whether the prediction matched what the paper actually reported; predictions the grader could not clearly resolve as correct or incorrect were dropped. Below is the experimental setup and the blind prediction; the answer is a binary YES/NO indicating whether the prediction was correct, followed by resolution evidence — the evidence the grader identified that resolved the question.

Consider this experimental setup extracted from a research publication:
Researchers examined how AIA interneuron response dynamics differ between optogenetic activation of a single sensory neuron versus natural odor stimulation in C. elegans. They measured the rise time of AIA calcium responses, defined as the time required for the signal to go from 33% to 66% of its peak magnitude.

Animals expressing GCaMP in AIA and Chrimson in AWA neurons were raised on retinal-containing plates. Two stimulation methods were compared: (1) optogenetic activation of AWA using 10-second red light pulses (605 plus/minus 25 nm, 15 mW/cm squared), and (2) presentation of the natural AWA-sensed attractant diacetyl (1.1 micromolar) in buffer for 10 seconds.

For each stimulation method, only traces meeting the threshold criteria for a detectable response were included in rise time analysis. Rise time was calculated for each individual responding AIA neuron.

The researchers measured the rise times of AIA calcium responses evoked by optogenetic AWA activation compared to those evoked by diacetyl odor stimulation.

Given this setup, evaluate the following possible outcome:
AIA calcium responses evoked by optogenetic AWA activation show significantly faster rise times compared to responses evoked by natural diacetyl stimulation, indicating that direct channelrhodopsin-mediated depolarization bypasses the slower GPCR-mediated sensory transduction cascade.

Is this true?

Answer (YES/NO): NO